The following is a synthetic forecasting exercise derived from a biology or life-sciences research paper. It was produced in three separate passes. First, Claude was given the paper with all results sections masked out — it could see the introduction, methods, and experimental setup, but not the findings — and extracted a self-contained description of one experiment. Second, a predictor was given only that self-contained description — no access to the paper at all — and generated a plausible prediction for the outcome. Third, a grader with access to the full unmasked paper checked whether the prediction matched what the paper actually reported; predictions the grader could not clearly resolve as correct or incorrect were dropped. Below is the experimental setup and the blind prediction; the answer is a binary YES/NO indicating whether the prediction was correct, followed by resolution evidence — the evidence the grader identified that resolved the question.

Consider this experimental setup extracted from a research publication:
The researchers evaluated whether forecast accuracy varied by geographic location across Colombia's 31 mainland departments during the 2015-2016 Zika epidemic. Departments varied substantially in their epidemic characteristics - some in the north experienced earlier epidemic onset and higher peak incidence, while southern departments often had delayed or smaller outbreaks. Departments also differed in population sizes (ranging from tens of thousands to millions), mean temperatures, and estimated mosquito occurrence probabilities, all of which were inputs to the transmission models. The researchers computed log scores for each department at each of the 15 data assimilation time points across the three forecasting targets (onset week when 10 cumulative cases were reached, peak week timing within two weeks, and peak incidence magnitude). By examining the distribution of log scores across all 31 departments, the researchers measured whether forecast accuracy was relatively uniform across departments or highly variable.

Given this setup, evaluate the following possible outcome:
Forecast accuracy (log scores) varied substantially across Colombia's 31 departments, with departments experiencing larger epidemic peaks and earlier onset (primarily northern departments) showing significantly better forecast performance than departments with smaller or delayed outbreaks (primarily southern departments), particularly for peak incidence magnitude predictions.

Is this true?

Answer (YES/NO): NO